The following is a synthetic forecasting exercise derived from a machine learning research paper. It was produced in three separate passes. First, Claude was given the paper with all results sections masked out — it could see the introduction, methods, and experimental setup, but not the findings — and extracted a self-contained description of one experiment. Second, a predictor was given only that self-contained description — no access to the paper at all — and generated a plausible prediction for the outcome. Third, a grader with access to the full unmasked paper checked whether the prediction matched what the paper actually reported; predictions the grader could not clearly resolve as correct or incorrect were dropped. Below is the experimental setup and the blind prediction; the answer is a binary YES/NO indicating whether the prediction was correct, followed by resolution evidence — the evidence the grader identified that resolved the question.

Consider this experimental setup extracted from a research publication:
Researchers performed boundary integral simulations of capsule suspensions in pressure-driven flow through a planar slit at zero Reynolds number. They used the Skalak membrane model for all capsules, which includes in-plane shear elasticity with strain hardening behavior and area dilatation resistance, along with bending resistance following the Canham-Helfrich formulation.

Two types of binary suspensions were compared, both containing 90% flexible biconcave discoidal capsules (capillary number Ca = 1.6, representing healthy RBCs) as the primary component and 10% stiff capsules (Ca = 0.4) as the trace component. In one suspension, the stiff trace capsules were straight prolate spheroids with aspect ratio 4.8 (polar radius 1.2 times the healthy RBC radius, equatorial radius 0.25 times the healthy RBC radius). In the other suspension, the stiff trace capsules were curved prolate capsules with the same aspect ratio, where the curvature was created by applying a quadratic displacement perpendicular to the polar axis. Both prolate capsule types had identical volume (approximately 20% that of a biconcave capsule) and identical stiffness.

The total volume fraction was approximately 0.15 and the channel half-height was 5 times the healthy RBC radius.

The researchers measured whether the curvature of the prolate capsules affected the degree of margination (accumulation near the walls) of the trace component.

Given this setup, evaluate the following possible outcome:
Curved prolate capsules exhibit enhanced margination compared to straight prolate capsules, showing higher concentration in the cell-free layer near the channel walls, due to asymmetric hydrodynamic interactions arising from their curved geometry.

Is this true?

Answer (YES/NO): NO